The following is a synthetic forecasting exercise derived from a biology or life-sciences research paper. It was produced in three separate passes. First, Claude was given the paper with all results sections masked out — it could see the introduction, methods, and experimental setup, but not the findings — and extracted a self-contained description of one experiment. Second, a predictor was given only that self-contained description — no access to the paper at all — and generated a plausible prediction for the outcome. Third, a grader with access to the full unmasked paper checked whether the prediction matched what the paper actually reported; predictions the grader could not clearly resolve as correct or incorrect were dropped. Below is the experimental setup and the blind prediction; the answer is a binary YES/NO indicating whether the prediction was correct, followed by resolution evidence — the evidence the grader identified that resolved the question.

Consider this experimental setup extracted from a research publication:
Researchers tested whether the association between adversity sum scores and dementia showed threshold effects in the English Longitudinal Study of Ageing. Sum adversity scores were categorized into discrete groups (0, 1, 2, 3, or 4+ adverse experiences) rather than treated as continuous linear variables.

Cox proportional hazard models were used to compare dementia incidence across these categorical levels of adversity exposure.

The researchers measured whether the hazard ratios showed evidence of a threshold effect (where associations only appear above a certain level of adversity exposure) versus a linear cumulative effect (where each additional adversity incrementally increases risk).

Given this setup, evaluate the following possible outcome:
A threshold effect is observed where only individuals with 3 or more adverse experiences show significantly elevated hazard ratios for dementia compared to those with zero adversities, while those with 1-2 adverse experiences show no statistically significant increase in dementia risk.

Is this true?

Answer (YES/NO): NO